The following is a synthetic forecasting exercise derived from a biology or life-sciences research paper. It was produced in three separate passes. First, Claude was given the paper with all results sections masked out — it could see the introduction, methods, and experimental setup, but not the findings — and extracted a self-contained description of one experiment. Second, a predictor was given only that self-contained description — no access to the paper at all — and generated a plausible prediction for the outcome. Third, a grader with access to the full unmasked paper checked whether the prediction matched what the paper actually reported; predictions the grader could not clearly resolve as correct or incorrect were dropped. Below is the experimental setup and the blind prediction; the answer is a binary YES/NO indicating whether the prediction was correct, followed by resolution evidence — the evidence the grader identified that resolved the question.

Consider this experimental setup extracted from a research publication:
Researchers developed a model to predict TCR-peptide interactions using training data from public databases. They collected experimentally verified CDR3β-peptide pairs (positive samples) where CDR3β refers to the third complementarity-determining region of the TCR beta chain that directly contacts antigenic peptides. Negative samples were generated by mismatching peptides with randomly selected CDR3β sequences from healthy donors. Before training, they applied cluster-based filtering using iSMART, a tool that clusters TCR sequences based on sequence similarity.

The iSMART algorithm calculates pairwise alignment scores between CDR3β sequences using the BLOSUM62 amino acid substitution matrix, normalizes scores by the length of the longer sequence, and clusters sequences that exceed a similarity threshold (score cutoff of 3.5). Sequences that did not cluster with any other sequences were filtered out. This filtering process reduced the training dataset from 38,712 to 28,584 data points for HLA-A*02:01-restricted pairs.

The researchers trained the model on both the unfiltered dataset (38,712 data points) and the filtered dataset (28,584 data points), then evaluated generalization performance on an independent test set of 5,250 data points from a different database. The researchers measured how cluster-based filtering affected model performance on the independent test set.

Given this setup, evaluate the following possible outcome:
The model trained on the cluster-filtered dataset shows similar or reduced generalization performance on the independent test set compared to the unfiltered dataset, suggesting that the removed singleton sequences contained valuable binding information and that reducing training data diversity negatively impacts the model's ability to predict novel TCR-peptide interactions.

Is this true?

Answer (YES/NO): NO